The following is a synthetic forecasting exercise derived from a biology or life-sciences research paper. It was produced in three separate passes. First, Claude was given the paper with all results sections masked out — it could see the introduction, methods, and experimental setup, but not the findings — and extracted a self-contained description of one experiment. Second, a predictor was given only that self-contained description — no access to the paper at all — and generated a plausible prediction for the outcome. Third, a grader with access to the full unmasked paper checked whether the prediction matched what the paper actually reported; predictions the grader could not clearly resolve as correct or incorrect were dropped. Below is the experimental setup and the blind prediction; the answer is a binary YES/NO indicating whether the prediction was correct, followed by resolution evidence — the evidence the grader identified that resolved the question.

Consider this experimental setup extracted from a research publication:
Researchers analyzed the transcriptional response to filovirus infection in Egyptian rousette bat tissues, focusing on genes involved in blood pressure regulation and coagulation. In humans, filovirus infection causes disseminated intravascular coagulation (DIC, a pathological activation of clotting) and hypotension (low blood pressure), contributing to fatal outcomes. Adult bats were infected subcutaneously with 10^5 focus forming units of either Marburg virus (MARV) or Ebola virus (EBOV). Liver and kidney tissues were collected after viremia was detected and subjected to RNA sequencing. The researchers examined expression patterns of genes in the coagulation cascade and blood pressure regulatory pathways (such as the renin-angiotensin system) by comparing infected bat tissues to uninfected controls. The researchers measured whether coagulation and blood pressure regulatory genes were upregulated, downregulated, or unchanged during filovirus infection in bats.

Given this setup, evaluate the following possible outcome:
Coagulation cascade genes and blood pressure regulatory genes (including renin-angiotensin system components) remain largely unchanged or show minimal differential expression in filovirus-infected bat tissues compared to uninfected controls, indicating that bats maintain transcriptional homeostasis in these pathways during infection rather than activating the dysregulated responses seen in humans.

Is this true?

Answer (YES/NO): NO